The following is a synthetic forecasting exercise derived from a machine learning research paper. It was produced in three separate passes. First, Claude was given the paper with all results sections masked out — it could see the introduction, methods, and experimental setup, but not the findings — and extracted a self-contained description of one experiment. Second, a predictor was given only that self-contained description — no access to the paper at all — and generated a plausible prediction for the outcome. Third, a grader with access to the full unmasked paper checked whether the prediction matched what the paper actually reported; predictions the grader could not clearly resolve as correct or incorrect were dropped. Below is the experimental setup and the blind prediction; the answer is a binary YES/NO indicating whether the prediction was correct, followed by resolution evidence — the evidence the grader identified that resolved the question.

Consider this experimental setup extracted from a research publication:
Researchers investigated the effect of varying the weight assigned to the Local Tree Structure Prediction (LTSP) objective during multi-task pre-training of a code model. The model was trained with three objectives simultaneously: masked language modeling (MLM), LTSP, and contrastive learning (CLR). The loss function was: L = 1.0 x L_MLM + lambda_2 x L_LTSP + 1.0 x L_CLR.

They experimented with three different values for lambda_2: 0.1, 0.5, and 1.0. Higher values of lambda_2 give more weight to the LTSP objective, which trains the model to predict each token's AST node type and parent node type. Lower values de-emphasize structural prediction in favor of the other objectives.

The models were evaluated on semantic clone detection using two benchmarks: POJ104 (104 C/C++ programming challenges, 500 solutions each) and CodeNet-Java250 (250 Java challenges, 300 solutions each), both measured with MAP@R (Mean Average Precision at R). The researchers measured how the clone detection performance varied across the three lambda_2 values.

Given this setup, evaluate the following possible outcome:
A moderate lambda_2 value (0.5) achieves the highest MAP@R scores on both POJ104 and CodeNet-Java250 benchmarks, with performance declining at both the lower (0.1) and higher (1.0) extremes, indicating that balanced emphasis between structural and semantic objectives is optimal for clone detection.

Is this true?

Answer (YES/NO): NO